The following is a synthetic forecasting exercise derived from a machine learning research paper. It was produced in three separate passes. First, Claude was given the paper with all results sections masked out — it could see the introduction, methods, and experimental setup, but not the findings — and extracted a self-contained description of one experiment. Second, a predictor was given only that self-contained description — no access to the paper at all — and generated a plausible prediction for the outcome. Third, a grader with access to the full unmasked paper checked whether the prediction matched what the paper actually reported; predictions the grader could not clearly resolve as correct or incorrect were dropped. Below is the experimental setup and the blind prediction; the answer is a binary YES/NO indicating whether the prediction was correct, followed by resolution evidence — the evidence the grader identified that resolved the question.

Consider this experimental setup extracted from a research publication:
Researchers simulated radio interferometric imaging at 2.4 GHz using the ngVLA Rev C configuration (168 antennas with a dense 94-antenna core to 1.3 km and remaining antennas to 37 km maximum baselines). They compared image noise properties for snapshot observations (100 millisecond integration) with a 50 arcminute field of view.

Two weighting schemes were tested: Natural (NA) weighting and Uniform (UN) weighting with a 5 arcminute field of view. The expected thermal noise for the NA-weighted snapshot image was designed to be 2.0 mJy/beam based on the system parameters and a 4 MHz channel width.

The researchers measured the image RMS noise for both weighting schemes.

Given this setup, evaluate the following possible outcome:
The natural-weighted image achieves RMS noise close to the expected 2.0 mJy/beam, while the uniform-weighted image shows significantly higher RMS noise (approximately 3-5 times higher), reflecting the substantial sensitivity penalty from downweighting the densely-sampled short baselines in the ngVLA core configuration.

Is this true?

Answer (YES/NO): NO